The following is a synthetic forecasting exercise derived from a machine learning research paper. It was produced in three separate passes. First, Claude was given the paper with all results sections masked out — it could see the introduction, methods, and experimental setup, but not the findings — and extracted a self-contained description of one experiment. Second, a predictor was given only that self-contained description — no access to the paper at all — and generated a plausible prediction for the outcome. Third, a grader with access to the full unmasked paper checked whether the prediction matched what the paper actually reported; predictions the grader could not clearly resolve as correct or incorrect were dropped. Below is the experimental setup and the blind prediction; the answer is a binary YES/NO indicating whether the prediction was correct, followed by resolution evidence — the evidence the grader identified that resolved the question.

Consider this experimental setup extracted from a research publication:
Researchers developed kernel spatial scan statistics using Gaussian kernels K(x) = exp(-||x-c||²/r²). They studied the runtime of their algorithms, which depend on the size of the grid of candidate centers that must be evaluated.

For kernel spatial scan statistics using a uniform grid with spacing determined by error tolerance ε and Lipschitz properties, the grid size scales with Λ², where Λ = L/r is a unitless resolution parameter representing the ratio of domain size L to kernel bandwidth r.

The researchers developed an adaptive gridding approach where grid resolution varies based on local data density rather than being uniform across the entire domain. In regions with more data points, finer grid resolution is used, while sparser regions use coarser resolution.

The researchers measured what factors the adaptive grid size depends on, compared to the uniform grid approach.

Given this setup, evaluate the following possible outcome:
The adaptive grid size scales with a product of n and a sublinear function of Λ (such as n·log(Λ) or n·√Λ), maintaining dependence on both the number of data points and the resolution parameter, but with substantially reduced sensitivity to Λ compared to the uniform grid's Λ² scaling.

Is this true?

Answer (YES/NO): NO